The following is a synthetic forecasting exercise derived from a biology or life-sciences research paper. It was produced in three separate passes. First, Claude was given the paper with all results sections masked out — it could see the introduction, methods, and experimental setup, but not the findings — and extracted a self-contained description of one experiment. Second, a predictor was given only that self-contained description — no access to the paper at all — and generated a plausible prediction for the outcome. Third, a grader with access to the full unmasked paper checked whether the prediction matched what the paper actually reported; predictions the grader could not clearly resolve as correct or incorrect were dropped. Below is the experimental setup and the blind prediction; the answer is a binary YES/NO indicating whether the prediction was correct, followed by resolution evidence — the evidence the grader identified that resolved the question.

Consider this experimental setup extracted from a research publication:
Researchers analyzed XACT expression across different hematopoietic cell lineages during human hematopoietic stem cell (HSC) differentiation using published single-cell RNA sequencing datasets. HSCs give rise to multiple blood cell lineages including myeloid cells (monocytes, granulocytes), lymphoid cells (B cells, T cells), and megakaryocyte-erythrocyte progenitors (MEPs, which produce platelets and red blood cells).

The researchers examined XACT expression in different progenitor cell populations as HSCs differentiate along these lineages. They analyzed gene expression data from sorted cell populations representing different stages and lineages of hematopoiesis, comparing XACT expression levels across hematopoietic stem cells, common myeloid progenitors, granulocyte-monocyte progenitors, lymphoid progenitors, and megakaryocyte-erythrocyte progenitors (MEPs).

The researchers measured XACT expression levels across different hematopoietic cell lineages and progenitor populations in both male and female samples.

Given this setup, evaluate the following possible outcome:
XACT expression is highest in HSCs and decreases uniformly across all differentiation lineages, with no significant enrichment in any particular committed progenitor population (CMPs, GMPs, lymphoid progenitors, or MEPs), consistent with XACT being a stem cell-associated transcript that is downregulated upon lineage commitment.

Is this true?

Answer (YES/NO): NO